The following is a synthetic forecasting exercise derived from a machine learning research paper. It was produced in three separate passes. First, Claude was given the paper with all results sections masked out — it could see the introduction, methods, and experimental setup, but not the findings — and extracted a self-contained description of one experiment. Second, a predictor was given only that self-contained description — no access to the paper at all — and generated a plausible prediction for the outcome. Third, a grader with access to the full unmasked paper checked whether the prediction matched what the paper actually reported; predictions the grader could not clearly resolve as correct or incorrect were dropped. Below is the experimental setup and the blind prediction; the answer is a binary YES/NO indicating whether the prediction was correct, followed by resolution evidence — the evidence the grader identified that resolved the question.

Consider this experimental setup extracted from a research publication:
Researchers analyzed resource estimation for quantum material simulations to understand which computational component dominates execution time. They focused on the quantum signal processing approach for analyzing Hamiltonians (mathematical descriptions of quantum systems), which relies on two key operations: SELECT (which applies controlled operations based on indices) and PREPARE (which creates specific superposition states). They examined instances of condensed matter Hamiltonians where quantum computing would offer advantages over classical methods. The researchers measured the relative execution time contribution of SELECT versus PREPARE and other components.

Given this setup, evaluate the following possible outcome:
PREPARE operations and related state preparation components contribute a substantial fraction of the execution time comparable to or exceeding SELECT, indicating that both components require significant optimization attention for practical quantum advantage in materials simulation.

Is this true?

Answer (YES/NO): NO